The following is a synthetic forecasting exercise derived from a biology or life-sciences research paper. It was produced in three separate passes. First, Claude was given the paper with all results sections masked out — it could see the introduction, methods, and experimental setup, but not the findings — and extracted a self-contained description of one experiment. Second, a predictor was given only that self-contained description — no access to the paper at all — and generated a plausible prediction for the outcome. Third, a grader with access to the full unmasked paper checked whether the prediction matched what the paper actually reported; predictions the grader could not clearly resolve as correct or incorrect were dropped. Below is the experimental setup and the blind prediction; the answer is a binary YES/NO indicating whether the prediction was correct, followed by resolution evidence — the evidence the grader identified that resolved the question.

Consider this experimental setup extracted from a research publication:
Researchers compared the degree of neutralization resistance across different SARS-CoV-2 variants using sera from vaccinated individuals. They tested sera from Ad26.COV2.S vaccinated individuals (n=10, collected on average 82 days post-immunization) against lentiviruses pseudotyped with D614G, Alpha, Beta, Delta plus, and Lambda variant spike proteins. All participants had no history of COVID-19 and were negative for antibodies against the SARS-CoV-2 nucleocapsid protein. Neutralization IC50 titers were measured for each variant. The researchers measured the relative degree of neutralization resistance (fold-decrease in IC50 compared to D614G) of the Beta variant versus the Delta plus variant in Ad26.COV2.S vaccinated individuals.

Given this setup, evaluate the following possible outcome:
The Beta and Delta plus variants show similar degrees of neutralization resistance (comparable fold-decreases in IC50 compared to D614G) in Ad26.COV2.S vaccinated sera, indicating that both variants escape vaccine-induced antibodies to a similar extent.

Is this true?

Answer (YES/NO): NO